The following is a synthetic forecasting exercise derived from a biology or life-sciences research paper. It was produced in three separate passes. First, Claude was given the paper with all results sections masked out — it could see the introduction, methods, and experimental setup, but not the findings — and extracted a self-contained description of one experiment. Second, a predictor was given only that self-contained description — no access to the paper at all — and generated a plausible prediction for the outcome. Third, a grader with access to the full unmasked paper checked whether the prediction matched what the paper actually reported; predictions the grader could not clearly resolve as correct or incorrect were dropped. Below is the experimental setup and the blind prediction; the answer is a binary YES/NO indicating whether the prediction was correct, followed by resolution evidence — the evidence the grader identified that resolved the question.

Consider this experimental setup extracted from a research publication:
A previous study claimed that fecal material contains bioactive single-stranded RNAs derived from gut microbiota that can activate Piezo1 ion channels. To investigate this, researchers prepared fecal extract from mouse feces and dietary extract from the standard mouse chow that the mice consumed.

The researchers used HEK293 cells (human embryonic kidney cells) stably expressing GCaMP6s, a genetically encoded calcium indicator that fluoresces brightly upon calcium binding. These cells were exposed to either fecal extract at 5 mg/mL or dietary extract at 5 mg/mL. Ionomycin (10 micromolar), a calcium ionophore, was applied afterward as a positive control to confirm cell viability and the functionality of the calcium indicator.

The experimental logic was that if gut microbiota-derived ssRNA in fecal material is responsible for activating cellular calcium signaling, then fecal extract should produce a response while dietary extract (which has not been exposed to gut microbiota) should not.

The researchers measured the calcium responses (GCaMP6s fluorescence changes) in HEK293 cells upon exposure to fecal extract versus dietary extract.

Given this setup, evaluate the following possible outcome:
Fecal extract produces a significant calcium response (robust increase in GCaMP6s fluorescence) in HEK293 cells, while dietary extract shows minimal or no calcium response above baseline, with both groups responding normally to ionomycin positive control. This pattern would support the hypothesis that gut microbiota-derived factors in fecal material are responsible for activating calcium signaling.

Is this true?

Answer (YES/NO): NO